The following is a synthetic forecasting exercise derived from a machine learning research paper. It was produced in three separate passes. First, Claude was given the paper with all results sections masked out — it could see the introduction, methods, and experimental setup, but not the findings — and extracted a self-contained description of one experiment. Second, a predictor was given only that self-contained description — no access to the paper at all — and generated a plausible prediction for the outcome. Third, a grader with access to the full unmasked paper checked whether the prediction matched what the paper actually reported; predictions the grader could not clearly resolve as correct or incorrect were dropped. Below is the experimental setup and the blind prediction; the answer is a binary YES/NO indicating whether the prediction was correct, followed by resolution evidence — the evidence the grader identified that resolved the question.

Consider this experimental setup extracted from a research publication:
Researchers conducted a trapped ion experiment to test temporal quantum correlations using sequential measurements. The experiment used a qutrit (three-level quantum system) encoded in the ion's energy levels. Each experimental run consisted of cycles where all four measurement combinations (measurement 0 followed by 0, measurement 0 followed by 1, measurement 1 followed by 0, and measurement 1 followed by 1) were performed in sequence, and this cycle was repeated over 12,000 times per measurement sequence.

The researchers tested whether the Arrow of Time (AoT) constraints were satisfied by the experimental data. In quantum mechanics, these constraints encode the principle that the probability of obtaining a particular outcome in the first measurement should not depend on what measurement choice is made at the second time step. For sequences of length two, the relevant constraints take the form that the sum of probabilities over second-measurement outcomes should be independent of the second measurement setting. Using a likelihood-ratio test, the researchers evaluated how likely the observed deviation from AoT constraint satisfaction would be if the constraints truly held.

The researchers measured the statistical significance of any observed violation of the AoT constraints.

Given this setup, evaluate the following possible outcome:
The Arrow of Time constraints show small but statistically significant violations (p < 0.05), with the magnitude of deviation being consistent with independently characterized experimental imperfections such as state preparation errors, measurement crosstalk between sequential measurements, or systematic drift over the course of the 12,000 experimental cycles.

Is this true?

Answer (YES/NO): NO